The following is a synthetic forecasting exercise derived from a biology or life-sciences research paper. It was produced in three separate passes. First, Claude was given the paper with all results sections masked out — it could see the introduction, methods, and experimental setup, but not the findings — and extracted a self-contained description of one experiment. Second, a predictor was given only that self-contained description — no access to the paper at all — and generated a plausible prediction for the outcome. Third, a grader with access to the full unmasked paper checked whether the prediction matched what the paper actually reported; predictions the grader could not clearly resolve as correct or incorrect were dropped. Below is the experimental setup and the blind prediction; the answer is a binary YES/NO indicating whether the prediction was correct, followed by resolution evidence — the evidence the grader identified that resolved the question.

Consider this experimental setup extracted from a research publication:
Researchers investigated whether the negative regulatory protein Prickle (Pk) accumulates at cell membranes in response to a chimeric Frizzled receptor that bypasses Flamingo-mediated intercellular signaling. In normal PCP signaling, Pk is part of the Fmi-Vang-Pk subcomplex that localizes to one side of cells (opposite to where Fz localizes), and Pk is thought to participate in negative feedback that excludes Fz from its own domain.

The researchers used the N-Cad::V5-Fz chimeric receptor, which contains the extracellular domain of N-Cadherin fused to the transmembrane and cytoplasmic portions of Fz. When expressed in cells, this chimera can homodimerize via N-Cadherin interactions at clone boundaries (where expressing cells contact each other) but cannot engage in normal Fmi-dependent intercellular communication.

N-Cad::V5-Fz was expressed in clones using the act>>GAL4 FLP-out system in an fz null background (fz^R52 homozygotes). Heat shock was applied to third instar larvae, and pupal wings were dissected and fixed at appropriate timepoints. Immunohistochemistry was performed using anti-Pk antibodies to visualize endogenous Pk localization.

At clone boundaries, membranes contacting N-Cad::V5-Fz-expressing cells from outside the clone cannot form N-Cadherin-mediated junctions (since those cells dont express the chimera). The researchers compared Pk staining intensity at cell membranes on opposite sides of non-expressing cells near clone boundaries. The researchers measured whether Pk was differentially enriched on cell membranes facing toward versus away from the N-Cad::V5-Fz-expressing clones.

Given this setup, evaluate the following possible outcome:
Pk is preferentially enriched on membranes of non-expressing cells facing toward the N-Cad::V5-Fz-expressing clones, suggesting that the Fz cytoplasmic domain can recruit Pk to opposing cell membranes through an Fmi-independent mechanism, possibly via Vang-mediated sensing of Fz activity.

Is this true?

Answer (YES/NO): NO